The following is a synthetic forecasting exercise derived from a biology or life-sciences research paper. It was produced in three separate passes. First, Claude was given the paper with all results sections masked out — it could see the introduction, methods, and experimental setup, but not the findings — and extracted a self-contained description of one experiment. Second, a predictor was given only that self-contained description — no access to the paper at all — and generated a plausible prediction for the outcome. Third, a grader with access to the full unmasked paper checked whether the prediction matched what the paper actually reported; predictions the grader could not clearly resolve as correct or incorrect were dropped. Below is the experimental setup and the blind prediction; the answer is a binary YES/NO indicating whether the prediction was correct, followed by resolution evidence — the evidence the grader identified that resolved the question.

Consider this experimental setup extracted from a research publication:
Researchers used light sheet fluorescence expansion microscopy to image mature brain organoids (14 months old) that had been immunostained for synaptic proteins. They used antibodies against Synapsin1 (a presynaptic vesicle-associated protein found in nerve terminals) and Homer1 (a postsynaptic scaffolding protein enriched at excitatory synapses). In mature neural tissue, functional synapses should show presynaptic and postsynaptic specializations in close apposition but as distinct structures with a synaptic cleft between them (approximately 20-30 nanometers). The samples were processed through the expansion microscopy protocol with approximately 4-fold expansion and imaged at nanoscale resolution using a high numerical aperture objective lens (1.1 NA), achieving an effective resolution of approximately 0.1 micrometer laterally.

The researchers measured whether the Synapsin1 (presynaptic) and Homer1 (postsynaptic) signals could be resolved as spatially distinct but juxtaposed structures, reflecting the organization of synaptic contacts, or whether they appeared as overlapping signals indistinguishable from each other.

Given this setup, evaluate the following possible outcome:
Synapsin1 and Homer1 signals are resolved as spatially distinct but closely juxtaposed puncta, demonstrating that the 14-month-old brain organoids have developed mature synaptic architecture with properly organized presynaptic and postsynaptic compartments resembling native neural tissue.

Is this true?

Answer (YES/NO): YES